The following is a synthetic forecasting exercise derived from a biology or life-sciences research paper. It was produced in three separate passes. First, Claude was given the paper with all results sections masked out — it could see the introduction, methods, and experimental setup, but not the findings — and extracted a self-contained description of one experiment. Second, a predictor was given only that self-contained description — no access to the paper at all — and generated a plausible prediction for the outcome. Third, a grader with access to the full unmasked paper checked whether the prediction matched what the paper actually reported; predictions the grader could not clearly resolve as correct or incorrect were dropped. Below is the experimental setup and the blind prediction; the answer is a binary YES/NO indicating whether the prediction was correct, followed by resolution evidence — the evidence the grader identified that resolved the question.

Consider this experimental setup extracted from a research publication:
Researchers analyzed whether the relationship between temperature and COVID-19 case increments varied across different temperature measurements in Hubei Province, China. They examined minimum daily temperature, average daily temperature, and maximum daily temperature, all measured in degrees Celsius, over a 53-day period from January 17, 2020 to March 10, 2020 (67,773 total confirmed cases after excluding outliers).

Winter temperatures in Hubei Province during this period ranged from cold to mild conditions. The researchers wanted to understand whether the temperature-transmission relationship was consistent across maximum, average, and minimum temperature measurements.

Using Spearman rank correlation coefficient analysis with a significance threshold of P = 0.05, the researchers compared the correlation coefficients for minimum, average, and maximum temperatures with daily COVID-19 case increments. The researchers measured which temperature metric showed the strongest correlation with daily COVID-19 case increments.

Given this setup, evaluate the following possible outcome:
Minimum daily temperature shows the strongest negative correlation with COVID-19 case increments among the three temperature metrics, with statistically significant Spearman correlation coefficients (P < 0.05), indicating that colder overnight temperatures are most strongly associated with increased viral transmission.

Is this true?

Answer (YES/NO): YES